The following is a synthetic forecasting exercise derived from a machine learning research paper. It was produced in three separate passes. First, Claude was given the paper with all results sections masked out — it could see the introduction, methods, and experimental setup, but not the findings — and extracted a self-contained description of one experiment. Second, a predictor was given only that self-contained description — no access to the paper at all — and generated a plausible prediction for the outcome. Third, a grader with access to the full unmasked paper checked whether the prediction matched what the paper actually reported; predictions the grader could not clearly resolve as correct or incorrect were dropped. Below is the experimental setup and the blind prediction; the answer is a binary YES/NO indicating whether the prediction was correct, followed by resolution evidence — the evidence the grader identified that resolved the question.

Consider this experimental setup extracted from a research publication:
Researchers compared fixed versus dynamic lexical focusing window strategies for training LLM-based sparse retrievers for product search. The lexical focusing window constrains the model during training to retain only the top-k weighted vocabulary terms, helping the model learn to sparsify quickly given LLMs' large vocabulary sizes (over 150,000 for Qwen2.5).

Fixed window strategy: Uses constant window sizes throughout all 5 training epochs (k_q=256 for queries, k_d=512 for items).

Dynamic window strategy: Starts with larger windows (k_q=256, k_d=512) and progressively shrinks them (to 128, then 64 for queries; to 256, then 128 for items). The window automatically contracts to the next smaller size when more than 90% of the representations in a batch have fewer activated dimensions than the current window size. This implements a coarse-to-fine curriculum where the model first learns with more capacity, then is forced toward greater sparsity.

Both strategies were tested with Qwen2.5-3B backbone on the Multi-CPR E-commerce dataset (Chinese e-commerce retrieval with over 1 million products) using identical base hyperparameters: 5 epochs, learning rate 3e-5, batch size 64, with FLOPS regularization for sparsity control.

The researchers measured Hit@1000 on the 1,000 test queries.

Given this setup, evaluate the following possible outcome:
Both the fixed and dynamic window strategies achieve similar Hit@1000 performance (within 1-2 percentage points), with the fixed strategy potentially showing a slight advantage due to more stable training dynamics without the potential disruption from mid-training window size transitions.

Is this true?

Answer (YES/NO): YES